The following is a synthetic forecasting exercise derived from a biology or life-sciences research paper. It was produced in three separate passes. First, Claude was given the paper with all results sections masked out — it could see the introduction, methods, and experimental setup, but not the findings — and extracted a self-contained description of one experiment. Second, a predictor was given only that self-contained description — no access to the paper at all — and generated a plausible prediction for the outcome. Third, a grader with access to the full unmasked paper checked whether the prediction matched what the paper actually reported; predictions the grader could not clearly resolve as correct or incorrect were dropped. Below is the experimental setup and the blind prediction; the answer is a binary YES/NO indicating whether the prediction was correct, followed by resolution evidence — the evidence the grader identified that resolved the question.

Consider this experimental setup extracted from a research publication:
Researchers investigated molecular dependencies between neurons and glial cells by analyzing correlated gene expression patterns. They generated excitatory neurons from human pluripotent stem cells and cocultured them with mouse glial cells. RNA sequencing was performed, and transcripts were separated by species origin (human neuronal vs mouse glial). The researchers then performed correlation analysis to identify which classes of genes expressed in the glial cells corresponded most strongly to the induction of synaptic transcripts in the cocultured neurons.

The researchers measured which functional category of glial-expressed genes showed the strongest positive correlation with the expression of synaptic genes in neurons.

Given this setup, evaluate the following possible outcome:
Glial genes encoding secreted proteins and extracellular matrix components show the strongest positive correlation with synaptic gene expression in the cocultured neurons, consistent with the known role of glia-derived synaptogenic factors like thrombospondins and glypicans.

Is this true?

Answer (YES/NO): NO